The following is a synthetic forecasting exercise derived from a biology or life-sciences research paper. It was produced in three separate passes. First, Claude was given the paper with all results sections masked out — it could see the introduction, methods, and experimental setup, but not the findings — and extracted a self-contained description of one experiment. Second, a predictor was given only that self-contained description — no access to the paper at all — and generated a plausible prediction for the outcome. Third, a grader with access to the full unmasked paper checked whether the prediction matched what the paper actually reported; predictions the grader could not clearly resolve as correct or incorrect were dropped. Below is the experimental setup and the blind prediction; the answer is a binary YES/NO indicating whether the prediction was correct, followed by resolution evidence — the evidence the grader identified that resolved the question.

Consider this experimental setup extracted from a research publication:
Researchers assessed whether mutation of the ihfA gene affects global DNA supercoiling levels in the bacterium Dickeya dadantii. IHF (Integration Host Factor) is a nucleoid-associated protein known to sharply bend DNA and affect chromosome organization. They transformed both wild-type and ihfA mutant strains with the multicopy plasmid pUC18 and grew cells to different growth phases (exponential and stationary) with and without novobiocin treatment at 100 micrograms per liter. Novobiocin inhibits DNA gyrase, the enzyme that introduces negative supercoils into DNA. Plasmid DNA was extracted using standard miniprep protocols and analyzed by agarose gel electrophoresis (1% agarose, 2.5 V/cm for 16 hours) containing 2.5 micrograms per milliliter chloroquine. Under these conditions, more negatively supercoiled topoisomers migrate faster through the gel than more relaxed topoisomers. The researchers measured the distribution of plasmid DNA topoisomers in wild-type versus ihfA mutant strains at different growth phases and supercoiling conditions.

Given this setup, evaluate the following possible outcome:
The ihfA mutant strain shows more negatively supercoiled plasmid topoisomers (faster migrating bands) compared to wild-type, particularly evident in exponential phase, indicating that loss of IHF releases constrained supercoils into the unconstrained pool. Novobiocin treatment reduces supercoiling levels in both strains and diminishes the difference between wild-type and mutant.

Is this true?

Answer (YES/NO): NO